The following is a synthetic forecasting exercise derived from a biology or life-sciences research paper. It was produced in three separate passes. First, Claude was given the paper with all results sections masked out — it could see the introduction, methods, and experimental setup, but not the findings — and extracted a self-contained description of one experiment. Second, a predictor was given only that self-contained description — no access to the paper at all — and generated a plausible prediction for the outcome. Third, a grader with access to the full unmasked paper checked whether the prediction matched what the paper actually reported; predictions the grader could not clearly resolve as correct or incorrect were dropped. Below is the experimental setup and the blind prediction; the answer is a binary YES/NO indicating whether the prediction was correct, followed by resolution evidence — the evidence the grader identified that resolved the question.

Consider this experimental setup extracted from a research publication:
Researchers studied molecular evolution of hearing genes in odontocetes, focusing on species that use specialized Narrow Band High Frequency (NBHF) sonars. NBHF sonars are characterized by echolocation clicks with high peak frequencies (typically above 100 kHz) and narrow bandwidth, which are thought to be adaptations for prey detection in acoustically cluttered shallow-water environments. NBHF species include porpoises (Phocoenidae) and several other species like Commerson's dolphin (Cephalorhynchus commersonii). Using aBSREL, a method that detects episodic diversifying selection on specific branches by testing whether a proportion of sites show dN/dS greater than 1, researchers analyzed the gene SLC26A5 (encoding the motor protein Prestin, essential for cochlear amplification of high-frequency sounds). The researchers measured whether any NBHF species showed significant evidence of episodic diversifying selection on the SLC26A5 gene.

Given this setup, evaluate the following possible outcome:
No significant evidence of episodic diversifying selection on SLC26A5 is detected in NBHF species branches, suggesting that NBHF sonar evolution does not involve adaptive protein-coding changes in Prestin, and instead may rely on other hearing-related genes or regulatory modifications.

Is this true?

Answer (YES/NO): NO